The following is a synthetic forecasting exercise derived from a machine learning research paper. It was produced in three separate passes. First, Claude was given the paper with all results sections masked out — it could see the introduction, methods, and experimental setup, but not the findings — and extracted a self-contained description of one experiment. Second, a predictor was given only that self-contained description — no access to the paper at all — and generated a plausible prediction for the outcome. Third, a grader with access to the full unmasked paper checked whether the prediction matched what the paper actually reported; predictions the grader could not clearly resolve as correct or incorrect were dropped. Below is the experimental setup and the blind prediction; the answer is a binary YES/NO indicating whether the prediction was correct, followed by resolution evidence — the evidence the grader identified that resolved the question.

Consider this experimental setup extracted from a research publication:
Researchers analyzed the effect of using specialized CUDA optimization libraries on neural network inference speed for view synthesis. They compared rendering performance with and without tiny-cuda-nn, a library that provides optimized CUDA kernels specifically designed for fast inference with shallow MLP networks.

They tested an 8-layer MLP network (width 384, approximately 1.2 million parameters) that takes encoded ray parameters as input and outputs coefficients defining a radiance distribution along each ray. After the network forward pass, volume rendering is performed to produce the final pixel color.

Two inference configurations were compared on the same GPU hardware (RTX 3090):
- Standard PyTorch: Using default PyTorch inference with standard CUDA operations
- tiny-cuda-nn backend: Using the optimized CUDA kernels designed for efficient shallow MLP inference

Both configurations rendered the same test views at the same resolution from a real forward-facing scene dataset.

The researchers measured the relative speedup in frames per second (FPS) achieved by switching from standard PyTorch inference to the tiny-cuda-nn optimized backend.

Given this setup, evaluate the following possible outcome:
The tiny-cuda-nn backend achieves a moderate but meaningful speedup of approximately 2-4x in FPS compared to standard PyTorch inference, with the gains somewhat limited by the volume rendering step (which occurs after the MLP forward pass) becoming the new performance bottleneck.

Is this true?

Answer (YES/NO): NO